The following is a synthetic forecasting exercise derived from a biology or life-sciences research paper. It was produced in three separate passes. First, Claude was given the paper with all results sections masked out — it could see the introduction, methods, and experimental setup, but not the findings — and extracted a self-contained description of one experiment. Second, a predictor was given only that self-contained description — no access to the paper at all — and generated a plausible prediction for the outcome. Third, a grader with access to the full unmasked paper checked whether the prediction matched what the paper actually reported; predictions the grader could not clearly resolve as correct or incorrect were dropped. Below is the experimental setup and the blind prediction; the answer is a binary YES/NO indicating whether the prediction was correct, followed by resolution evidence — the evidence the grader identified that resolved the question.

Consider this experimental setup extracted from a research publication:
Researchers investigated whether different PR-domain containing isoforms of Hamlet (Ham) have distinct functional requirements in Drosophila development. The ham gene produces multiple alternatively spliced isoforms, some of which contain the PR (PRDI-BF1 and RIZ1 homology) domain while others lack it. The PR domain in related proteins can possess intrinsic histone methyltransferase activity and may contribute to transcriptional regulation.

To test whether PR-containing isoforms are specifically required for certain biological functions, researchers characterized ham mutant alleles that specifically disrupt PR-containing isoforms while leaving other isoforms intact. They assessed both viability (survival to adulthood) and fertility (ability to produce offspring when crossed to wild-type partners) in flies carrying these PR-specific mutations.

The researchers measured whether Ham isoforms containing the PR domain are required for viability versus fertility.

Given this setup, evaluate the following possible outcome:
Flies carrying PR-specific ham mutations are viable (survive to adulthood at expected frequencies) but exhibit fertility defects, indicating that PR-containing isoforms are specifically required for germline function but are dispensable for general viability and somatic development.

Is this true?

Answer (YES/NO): NO